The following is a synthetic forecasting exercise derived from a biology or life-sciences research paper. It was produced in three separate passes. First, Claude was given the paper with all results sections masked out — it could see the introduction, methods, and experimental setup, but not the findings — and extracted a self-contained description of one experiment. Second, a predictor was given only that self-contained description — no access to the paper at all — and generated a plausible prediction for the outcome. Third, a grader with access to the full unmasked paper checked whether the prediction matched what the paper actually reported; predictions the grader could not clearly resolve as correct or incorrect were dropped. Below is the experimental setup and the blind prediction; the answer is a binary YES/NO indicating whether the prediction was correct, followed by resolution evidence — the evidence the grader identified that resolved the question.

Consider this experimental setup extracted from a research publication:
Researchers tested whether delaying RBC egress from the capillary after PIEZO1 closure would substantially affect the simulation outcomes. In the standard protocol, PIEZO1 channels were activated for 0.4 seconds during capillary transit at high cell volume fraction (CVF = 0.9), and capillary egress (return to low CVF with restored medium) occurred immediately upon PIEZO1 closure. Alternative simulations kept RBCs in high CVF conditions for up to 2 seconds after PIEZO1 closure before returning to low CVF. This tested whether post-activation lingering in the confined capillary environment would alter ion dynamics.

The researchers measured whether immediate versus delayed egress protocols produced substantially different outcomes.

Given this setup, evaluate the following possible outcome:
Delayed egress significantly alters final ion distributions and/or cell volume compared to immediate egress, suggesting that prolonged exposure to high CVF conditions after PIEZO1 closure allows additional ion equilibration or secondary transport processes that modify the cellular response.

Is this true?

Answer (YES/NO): NO